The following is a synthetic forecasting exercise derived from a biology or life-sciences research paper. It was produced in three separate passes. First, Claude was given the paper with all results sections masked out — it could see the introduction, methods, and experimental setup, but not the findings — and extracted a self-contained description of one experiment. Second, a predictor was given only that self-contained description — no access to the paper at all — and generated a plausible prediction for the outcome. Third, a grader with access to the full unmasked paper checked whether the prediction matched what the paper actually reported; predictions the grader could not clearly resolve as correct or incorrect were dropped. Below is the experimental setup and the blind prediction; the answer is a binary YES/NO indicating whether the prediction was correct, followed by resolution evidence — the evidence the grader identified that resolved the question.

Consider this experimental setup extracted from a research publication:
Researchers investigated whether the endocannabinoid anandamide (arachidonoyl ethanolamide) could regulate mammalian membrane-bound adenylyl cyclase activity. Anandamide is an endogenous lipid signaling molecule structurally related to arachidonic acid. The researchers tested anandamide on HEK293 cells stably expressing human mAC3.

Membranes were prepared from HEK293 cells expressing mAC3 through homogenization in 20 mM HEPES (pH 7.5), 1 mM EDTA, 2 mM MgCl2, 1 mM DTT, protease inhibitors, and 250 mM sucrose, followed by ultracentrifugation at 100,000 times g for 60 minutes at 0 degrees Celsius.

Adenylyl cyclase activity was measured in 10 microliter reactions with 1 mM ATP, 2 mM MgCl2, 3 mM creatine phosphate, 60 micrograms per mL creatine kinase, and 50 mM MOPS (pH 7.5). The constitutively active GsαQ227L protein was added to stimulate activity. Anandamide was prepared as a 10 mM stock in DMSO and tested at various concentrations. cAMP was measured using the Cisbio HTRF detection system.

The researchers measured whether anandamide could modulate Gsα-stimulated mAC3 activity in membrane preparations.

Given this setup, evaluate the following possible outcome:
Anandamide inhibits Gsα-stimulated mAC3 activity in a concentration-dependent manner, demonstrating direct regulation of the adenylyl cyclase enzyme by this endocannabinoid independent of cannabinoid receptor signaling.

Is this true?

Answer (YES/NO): NO